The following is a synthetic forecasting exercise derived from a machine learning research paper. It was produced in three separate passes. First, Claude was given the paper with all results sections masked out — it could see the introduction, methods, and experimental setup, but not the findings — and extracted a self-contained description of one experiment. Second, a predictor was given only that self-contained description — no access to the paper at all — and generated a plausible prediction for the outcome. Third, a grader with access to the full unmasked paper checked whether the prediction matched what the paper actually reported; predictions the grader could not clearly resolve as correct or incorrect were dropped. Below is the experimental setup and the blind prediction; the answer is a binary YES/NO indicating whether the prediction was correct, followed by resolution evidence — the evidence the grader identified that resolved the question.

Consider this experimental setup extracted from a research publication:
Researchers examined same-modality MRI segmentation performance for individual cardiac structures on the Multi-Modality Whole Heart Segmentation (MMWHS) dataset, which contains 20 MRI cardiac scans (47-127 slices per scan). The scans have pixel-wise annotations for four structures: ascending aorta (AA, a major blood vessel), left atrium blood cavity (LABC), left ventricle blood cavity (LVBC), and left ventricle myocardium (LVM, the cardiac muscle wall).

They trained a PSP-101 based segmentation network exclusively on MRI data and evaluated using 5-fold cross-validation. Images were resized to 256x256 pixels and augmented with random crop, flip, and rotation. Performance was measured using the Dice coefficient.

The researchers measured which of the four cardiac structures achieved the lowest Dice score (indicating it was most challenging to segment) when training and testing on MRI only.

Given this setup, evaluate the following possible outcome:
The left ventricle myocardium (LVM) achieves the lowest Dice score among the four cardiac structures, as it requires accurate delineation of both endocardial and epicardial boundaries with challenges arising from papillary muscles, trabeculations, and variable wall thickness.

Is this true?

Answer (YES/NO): NO